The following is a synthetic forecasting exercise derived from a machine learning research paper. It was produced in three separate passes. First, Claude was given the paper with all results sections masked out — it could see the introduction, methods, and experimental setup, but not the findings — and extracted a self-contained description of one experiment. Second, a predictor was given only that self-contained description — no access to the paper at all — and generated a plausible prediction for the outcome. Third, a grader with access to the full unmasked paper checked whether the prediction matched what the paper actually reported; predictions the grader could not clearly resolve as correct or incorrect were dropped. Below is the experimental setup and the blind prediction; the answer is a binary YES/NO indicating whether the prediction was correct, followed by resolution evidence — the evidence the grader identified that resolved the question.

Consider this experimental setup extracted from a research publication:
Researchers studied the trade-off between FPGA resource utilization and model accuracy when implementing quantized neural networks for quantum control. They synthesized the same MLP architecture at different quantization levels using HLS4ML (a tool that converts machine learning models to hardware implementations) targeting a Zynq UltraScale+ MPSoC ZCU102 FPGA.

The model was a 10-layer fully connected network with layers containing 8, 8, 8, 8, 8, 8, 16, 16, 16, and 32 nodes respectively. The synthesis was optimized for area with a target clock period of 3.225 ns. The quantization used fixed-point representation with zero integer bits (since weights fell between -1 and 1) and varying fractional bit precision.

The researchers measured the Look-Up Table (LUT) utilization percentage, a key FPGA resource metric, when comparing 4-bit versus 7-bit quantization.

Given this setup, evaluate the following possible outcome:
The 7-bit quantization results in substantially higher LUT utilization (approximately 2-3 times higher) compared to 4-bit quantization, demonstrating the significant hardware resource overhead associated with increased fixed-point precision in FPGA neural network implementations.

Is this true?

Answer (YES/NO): NO